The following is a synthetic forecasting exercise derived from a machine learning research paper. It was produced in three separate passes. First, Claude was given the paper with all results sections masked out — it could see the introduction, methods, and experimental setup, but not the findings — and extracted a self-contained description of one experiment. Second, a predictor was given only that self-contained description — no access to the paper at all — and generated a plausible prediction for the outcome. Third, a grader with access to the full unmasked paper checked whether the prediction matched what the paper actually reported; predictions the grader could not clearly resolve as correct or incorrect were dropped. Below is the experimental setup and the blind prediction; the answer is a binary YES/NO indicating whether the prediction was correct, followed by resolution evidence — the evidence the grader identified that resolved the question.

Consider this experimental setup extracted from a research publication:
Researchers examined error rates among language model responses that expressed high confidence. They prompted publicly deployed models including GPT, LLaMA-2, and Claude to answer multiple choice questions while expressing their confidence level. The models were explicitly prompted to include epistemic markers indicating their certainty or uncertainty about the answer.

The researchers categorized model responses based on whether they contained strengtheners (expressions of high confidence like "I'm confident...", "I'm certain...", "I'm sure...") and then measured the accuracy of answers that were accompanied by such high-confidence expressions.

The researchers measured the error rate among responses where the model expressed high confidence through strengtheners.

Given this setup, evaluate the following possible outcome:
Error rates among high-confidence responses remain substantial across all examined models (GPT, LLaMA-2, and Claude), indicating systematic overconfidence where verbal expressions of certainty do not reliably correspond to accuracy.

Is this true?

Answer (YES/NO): YES